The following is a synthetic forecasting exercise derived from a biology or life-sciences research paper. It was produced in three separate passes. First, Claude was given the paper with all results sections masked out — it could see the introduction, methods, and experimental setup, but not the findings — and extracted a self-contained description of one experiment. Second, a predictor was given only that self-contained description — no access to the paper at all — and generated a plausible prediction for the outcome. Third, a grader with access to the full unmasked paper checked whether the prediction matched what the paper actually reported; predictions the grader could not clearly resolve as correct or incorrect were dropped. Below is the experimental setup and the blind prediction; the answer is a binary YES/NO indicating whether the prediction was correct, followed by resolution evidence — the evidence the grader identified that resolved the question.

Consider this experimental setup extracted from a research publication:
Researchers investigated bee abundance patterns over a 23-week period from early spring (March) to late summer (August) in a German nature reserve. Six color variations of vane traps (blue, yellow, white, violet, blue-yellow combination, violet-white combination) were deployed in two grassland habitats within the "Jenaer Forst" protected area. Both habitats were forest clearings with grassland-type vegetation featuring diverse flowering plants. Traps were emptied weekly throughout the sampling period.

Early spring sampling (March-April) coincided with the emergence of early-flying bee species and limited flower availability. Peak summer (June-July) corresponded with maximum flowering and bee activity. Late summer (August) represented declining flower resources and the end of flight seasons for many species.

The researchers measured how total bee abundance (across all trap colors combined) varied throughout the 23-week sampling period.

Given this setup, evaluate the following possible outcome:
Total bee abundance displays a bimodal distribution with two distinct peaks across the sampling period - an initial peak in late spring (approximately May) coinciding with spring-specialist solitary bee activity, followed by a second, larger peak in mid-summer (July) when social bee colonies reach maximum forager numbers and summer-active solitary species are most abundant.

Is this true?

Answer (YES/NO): NO